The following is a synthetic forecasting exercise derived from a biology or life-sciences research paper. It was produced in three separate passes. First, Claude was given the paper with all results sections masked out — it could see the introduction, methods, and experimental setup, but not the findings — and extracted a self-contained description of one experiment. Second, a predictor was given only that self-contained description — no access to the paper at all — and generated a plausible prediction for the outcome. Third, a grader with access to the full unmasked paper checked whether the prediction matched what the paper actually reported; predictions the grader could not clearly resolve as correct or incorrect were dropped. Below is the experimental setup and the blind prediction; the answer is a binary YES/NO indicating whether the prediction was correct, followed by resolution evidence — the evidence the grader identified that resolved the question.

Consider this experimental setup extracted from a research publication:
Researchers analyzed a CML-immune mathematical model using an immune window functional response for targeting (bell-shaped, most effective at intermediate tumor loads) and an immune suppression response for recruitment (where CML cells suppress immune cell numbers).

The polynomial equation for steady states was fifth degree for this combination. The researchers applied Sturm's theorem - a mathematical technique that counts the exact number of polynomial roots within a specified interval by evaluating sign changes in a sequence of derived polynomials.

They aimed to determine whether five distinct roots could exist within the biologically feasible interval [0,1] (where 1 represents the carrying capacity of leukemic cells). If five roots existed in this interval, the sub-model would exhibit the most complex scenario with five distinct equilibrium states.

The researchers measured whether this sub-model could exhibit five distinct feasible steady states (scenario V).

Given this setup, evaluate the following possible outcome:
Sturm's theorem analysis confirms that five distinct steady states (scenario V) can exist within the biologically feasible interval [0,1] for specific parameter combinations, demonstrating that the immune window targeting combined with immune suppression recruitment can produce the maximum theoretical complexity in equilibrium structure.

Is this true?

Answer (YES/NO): NO